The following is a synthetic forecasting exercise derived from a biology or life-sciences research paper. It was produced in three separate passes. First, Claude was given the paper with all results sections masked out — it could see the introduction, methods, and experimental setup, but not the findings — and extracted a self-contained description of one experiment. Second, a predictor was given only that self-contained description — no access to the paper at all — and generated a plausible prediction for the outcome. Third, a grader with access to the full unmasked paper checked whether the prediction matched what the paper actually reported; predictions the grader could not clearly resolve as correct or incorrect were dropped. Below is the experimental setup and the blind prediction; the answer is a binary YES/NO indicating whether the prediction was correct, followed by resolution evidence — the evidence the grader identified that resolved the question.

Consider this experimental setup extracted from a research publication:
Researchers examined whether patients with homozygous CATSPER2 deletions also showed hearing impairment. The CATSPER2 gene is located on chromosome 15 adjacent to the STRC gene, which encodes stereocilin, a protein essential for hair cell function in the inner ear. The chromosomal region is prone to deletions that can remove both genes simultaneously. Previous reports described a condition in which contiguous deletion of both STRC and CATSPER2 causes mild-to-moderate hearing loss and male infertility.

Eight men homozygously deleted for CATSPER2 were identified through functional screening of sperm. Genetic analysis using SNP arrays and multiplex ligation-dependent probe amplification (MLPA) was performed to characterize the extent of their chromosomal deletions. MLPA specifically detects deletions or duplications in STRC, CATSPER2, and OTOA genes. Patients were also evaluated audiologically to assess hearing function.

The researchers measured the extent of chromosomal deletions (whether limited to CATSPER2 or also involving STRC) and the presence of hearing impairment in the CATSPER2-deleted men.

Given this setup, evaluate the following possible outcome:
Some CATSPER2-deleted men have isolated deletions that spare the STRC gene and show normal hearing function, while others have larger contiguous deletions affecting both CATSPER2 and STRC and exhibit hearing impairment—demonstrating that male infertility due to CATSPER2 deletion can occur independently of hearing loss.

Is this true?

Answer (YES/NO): YES